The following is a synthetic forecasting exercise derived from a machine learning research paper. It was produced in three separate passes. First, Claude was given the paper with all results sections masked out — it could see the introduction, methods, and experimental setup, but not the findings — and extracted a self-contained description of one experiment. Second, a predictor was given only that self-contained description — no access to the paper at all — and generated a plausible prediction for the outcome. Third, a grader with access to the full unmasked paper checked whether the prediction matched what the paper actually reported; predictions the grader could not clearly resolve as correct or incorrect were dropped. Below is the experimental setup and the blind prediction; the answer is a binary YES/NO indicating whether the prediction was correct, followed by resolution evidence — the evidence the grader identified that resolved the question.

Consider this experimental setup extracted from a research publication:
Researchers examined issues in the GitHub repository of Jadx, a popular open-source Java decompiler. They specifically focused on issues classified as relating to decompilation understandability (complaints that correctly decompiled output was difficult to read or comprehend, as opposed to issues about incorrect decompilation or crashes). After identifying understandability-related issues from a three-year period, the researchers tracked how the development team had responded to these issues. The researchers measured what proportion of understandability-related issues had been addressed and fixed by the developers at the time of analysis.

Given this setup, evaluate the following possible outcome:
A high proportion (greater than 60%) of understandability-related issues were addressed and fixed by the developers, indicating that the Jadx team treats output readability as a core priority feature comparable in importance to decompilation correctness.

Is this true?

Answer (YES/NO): NO